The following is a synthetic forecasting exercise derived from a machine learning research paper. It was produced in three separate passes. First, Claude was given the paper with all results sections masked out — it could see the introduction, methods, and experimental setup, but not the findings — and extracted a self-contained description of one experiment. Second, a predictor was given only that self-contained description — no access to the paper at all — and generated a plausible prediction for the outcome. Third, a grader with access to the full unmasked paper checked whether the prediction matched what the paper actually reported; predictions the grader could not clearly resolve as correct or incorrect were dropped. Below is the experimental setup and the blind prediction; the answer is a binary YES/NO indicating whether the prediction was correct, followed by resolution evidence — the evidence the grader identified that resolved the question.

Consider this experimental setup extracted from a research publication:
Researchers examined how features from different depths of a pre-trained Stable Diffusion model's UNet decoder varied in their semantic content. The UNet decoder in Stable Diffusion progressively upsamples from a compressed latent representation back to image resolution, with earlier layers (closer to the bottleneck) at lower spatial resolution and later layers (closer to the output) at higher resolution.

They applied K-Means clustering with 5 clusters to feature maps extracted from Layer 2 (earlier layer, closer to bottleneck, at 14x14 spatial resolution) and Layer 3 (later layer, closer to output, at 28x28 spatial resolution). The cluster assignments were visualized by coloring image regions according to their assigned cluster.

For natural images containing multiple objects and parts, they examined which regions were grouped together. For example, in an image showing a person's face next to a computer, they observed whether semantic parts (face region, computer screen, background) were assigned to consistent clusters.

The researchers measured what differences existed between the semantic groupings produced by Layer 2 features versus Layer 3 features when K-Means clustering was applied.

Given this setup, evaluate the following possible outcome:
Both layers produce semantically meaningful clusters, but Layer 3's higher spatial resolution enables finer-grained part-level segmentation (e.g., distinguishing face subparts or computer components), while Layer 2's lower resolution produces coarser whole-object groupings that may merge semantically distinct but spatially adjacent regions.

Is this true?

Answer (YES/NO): NO